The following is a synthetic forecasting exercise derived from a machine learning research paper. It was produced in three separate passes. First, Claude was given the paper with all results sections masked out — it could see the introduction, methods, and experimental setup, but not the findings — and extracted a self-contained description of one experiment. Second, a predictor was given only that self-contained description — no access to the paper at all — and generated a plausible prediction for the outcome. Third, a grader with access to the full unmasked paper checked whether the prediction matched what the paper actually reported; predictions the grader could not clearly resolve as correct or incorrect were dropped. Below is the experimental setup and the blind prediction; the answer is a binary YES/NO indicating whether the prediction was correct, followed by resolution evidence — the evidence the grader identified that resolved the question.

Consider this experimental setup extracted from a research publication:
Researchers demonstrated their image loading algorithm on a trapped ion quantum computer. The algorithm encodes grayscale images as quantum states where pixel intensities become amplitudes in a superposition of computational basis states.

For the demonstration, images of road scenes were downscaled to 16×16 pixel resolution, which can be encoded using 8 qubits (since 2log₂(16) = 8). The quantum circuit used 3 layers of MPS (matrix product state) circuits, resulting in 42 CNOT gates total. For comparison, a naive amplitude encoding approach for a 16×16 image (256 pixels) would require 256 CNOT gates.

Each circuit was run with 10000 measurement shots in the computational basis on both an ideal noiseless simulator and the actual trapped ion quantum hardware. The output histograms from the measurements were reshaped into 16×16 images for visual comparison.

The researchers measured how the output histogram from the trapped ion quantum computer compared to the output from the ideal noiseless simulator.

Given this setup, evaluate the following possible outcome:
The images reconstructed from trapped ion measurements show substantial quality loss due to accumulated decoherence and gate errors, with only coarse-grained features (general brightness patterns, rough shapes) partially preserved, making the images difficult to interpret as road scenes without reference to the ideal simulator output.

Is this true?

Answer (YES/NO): NO